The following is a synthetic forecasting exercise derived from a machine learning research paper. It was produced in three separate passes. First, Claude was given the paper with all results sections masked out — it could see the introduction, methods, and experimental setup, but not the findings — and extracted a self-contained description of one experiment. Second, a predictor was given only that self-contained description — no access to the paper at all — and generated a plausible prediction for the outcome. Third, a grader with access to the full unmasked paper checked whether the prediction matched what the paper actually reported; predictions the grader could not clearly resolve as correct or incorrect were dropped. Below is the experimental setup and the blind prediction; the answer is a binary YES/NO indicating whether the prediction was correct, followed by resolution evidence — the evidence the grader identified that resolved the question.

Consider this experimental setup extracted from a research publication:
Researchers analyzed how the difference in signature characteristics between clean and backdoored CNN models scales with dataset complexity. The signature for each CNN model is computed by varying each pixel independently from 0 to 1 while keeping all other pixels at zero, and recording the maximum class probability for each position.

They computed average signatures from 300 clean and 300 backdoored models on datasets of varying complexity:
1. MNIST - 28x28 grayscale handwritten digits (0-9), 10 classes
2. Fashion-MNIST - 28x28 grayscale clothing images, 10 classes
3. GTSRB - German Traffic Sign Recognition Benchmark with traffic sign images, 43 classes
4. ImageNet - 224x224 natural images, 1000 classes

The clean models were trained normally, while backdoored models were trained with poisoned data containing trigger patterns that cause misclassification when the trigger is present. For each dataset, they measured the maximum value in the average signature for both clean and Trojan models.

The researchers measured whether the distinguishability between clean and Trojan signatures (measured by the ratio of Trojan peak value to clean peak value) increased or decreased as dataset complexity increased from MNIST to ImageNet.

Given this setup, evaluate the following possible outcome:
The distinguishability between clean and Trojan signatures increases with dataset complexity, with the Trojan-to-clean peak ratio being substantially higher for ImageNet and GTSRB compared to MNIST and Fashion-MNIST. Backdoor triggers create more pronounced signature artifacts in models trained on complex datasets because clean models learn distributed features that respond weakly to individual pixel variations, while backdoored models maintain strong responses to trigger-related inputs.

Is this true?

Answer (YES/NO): YES